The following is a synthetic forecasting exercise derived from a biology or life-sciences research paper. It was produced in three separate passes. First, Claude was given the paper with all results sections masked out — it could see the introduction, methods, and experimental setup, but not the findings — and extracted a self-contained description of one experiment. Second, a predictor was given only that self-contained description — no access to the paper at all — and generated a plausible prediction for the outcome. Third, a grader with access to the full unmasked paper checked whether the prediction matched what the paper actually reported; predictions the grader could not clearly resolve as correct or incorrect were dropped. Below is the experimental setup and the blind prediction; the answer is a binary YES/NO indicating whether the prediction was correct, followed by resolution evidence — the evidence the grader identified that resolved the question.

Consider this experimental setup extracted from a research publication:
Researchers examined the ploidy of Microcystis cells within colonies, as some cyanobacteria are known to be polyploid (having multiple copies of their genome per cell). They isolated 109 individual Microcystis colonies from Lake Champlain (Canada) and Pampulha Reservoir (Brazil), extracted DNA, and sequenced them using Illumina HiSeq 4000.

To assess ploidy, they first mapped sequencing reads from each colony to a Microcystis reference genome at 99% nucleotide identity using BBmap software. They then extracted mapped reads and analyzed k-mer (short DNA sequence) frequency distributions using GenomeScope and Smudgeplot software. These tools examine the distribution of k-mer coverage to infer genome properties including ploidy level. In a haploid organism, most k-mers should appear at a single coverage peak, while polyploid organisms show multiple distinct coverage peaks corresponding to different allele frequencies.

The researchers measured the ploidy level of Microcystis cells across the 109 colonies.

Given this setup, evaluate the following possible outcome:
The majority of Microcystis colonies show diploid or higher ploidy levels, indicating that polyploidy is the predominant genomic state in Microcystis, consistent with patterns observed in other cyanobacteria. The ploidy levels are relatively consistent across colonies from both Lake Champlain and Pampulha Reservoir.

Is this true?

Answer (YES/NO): NO